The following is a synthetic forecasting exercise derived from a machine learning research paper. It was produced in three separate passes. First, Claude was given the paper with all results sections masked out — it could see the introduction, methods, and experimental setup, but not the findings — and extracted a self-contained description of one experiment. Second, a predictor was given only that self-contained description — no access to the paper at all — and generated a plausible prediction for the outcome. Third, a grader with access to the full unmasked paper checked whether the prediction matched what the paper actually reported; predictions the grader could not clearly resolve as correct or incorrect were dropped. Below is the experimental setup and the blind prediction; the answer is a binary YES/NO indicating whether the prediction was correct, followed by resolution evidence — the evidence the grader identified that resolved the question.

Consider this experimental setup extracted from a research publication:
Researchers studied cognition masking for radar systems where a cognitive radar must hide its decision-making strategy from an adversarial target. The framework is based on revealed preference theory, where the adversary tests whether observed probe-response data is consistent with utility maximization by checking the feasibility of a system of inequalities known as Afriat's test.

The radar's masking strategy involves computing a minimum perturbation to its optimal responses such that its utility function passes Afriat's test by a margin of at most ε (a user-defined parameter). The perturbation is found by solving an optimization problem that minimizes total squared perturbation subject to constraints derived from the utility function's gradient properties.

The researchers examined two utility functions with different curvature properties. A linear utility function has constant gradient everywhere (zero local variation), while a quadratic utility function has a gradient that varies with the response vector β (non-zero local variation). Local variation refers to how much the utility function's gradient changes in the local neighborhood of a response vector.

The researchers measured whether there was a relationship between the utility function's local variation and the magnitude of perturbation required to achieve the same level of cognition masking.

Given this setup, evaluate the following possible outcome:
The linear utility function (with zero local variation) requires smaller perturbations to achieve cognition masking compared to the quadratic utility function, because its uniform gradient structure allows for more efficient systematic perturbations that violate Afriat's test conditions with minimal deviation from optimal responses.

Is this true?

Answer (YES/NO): NO